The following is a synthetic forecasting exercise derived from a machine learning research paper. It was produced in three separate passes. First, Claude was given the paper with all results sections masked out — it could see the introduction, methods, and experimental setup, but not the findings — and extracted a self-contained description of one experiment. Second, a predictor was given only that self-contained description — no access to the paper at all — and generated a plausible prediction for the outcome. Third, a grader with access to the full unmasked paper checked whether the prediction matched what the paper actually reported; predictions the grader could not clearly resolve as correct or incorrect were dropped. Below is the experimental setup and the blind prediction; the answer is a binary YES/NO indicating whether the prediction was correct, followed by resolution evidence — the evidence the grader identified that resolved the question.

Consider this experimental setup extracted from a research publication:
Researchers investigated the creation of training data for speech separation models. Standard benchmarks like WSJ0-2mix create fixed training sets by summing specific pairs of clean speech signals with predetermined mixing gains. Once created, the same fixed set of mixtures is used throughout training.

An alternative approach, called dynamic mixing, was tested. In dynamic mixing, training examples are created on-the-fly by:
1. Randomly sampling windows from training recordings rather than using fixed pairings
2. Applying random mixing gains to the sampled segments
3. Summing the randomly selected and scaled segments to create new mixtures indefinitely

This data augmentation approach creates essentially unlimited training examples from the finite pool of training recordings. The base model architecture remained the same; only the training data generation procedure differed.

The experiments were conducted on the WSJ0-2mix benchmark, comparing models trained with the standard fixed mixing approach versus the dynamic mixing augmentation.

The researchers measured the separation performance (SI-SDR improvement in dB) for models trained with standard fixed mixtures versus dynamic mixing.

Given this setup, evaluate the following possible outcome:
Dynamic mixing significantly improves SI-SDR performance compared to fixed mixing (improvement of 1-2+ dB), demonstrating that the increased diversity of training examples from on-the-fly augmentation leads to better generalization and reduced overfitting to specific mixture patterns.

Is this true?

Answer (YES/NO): YES